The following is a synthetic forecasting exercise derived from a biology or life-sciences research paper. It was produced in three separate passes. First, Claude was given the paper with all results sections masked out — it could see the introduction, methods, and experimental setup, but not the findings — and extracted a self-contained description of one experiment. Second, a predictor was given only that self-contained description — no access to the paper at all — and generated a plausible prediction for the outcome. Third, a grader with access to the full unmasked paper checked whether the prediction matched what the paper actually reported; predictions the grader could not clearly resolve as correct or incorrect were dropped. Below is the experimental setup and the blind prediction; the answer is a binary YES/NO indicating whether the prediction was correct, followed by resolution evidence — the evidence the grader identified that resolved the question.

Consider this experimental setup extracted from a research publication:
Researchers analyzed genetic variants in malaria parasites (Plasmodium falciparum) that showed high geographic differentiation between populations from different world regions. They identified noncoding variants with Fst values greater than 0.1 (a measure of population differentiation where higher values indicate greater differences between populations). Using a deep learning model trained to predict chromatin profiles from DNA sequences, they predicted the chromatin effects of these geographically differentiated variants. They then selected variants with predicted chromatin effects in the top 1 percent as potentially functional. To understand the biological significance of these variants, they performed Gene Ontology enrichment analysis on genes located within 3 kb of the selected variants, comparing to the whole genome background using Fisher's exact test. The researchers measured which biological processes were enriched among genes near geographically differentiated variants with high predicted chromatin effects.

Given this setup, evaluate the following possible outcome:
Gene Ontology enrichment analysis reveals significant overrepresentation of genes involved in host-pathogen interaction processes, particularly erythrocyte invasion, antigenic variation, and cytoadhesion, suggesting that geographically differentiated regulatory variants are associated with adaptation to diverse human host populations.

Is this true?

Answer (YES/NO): NO